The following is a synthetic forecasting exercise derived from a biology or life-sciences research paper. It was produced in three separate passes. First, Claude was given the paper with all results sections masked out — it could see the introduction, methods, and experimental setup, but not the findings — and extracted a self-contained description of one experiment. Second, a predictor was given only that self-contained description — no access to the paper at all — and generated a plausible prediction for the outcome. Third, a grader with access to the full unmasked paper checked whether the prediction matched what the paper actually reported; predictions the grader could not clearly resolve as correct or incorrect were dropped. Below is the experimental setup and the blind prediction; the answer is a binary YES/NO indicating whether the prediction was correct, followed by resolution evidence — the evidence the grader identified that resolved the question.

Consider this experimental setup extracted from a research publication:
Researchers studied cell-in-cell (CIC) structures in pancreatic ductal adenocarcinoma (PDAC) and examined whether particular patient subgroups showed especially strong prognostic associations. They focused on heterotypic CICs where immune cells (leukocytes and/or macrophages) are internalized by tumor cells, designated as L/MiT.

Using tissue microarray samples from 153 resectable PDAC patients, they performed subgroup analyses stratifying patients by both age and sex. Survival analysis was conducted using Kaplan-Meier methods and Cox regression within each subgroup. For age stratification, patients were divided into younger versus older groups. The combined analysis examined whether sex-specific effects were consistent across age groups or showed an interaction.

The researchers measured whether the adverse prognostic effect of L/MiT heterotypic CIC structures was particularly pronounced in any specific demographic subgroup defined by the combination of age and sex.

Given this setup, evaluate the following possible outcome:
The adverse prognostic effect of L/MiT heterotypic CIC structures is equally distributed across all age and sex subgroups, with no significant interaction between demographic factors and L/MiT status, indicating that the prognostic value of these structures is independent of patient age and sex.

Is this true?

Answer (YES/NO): NO